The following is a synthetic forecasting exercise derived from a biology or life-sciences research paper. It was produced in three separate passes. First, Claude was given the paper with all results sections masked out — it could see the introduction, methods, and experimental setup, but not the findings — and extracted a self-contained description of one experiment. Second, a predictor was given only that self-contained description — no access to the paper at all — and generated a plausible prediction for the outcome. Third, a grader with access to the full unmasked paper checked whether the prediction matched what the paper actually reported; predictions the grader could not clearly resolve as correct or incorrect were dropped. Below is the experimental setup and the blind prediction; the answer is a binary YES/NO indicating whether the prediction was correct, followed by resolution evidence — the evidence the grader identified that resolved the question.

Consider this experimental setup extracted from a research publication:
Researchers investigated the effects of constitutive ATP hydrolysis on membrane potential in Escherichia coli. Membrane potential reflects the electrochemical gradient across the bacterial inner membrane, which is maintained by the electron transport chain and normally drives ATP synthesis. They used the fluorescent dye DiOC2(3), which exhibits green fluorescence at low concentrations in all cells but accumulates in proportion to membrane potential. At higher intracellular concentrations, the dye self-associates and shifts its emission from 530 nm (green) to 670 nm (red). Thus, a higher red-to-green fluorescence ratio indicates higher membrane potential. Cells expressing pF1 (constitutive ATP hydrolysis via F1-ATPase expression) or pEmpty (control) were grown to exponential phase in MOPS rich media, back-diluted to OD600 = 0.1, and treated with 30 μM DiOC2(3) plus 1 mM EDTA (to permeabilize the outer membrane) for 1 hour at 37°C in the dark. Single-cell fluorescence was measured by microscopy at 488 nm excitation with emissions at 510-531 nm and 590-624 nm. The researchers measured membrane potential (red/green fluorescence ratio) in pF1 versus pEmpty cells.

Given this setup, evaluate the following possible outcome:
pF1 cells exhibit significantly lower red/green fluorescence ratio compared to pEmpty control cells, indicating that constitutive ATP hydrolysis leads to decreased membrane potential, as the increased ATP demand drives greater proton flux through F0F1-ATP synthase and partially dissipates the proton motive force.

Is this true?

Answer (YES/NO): NO